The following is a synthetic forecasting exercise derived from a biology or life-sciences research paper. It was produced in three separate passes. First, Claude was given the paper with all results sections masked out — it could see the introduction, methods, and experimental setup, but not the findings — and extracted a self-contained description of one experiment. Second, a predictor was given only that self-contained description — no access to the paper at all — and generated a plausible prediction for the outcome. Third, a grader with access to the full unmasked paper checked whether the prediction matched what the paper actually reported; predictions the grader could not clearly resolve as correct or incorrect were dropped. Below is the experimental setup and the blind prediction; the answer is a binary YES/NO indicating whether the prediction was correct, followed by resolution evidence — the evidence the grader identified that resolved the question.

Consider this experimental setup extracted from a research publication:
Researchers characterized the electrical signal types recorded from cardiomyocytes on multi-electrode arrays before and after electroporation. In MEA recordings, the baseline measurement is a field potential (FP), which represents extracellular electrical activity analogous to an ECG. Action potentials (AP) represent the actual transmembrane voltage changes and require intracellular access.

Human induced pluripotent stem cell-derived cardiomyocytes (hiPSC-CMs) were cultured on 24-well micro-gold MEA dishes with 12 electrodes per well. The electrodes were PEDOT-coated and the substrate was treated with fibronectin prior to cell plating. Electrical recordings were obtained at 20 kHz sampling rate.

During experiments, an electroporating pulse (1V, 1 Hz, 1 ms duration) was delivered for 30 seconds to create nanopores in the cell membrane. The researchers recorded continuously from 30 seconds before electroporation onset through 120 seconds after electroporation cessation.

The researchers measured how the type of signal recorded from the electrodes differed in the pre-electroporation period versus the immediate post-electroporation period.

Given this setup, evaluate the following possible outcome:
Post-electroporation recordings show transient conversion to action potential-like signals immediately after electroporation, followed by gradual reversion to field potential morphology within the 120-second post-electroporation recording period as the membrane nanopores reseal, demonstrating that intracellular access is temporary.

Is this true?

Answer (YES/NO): YES